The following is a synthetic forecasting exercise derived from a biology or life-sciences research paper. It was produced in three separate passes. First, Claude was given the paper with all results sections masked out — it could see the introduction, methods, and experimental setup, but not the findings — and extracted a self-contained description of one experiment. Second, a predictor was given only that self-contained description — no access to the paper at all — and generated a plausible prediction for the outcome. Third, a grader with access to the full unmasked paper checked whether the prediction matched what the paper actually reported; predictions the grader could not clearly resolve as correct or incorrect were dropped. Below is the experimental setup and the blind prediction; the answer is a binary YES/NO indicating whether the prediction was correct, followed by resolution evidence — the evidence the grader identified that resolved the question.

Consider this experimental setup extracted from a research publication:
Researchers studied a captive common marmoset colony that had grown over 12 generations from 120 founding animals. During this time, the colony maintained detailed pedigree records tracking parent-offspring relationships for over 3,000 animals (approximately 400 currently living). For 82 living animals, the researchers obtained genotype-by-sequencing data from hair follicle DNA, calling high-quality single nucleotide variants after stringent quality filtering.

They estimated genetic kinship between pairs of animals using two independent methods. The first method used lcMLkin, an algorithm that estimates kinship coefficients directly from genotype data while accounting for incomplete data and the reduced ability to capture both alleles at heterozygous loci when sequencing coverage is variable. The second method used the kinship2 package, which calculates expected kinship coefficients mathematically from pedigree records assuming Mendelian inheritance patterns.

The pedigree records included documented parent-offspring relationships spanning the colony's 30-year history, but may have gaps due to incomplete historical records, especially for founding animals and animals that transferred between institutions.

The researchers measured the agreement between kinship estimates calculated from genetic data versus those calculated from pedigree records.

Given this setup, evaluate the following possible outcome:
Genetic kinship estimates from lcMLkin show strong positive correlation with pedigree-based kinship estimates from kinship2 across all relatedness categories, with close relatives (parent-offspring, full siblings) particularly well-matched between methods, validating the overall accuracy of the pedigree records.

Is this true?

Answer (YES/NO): YES